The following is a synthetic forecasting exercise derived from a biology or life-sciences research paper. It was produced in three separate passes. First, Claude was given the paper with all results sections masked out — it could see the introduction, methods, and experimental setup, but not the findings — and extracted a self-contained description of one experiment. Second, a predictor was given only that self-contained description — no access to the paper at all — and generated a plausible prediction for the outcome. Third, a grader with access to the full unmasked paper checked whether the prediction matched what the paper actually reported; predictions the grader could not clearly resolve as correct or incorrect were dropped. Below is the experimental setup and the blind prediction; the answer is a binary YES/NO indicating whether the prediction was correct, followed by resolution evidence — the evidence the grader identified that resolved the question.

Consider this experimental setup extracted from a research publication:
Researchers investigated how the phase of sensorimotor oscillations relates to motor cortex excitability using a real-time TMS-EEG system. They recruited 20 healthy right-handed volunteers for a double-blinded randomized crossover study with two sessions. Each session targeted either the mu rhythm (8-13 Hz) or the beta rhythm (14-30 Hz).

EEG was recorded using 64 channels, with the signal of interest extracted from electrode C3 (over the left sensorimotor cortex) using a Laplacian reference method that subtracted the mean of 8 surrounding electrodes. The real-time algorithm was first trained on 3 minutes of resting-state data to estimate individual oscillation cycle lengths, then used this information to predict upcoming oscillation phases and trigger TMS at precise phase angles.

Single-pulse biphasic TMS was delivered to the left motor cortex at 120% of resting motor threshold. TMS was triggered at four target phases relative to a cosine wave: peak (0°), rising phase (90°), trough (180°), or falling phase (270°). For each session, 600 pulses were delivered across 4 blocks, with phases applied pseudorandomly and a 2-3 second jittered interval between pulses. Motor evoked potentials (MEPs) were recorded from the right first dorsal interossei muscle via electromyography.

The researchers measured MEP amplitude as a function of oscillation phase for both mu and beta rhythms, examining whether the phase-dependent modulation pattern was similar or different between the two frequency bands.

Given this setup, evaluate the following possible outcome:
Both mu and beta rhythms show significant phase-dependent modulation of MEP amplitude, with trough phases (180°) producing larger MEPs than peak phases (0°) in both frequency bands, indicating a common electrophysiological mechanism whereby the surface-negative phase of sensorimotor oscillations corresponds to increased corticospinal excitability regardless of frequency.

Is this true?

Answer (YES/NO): NO